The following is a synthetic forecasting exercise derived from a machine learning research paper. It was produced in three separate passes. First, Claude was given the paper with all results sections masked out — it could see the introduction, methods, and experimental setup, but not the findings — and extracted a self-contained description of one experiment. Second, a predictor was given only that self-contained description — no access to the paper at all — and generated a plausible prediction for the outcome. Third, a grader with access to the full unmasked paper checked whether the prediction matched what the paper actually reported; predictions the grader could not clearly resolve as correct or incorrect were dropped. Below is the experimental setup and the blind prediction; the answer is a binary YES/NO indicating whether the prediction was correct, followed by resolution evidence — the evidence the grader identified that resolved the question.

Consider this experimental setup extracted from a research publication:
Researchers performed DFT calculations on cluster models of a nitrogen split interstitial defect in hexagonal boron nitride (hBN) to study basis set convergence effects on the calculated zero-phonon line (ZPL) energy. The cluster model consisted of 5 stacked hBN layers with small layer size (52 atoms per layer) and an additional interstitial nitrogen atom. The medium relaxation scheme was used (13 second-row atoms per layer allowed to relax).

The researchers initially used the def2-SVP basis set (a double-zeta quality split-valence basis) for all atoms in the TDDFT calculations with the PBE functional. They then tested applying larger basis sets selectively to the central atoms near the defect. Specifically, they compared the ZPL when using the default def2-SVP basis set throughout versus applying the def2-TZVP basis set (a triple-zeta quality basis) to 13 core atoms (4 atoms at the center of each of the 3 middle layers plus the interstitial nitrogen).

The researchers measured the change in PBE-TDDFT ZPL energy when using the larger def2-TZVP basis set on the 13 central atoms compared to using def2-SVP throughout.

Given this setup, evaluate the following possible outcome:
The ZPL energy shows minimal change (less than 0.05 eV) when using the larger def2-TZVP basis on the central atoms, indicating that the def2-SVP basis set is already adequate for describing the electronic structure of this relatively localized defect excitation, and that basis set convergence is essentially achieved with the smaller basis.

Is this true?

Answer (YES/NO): NO